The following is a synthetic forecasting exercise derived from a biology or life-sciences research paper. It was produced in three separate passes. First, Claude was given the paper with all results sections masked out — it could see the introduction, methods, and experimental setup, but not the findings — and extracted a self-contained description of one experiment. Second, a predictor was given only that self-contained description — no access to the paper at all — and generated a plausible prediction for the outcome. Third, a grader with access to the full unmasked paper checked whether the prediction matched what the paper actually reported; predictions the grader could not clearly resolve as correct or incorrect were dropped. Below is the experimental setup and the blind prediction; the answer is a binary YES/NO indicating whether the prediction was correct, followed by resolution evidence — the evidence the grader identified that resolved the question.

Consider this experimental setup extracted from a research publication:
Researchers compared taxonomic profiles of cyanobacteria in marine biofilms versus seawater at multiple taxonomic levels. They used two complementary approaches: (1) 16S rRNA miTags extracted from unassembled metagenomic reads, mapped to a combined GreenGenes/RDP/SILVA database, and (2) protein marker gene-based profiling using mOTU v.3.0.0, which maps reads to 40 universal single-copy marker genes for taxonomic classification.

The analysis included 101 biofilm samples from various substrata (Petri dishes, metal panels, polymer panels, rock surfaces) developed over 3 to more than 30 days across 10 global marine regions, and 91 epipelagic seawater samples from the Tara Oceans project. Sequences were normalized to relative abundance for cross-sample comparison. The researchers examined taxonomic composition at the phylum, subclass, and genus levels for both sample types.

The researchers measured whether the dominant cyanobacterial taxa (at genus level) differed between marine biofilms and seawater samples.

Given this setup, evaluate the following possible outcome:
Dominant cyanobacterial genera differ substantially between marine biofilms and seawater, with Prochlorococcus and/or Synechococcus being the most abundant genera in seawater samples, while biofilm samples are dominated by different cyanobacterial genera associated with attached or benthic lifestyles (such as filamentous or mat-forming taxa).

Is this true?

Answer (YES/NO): YES